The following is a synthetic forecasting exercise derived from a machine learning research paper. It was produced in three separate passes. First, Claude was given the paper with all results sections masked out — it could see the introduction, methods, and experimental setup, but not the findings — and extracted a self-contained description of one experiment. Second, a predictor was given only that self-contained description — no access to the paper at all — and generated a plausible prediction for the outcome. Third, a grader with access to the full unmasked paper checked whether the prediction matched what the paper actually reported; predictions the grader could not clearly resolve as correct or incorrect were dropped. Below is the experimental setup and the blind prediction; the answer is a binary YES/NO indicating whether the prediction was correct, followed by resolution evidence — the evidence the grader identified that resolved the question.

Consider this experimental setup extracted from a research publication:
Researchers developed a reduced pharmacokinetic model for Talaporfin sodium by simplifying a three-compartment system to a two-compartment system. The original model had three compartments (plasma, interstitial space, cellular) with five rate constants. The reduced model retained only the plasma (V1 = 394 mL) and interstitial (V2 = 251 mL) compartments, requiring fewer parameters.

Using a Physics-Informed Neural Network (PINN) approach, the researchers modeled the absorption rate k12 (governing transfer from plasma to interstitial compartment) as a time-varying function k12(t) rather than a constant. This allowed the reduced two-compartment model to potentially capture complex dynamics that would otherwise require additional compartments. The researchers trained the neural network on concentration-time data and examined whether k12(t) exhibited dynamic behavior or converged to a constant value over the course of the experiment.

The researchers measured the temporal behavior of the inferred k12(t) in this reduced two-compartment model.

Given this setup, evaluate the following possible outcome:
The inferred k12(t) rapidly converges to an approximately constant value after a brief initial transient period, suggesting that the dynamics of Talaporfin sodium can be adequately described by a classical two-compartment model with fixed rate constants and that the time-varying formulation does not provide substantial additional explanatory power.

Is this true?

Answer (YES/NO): NO